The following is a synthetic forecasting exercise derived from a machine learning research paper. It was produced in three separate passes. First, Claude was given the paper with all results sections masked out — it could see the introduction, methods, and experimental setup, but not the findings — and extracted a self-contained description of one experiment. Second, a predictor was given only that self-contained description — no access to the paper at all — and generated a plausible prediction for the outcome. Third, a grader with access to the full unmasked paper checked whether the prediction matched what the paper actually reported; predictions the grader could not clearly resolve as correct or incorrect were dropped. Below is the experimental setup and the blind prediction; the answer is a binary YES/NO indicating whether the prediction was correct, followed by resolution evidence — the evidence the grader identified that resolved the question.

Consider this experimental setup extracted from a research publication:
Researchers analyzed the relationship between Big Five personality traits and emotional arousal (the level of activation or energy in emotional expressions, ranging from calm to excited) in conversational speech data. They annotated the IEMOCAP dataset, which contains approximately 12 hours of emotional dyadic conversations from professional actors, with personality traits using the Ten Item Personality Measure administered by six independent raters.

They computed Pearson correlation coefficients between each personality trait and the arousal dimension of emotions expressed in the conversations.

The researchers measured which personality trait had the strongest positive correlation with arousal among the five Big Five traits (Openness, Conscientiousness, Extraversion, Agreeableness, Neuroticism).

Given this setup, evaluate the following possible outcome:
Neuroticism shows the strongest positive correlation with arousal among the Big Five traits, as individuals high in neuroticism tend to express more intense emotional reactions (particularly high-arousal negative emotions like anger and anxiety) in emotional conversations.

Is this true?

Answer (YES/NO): NO